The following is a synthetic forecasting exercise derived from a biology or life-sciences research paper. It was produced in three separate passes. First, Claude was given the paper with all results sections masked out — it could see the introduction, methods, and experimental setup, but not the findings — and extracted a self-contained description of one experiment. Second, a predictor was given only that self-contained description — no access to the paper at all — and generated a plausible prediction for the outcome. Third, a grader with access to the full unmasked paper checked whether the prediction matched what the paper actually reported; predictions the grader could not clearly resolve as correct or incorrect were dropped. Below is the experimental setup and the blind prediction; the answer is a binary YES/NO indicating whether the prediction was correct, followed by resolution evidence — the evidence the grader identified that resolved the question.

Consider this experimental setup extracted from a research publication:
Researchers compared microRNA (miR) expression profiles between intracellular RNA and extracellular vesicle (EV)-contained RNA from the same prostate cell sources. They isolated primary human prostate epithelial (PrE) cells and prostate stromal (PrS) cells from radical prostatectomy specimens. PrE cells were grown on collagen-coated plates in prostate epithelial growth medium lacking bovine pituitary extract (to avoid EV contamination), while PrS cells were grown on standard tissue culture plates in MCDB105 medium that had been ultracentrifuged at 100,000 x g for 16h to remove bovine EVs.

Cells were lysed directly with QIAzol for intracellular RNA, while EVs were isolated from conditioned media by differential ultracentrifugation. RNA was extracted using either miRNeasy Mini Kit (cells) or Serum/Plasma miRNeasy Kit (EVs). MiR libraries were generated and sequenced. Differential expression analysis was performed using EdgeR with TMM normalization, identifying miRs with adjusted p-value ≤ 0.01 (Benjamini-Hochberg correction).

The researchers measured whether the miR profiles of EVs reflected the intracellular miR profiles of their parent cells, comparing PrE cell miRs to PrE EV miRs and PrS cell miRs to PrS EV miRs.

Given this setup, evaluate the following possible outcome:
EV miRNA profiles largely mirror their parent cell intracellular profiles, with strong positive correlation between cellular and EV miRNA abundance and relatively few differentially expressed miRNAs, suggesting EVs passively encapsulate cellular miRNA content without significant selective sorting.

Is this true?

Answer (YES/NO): NO